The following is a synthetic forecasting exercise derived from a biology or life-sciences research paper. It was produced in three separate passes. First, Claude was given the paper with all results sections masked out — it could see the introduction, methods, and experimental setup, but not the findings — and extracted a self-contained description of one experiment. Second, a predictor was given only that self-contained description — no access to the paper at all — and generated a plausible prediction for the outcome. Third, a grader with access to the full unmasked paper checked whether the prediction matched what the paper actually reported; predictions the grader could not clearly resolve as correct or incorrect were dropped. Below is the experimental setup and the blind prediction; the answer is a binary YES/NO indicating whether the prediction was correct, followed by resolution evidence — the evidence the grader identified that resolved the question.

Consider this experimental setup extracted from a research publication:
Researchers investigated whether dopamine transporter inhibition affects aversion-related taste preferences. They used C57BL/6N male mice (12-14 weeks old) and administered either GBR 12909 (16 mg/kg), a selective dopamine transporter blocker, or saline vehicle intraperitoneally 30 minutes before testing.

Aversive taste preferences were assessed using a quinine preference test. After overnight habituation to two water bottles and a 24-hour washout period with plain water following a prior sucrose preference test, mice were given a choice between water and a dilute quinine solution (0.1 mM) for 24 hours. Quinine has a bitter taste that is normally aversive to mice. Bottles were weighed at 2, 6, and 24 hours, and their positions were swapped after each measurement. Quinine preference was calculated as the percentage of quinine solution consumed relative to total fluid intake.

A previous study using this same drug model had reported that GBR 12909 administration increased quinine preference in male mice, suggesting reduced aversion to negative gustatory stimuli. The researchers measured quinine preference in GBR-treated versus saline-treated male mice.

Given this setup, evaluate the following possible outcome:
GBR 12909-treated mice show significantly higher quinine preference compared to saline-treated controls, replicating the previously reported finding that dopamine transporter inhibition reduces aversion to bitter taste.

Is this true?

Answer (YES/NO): NO